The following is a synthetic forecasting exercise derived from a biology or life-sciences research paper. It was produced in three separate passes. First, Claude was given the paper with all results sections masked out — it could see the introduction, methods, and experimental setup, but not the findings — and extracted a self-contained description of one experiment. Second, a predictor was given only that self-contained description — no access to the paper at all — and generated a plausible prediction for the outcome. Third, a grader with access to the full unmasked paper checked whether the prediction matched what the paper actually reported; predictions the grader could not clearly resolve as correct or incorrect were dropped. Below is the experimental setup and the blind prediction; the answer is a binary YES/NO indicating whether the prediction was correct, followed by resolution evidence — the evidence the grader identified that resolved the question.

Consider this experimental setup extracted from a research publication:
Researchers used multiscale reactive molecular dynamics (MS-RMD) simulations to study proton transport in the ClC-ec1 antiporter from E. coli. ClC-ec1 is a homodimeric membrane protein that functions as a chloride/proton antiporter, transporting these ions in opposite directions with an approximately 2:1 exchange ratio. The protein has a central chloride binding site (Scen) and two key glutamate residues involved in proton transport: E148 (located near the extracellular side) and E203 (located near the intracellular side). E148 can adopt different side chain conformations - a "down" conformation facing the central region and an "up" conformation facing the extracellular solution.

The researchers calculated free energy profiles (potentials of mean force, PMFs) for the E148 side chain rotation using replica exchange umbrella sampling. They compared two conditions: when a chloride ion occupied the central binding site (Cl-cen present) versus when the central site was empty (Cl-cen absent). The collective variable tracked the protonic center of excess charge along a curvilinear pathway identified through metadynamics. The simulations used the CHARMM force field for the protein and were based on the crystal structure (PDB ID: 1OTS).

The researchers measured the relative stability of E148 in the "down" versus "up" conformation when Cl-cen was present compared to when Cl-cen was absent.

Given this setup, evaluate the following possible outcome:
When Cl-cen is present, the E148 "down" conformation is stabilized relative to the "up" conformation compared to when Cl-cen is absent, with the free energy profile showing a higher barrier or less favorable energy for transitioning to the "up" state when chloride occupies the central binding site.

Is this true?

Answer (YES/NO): NO